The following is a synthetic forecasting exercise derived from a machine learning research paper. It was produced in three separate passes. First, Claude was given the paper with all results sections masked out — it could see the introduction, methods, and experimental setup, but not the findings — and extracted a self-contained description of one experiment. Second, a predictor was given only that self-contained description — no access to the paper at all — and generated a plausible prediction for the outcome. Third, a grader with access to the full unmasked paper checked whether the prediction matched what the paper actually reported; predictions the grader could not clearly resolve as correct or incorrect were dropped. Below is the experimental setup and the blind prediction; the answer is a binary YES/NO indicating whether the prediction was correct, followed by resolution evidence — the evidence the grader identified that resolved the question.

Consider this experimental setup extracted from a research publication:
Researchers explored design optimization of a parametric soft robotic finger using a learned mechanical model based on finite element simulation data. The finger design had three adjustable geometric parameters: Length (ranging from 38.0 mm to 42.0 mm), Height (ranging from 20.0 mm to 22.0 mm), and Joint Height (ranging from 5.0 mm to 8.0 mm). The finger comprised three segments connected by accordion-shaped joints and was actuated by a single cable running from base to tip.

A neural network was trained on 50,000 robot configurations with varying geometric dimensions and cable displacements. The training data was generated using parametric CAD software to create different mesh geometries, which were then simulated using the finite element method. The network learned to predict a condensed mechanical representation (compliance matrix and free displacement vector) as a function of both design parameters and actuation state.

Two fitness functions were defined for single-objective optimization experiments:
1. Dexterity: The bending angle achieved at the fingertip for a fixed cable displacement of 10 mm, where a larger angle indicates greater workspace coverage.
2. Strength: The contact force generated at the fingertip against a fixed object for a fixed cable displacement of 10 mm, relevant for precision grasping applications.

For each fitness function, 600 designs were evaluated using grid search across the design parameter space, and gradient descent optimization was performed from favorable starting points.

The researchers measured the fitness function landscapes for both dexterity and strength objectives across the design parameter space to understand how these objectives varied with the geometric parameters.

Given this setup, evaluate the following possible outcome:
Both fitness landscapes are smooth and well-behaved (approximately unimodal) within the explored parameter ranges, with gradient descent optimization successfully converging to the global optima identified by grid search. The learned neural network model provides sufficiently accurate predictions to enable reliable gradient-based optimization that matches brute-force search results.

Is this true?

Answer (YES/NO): NO